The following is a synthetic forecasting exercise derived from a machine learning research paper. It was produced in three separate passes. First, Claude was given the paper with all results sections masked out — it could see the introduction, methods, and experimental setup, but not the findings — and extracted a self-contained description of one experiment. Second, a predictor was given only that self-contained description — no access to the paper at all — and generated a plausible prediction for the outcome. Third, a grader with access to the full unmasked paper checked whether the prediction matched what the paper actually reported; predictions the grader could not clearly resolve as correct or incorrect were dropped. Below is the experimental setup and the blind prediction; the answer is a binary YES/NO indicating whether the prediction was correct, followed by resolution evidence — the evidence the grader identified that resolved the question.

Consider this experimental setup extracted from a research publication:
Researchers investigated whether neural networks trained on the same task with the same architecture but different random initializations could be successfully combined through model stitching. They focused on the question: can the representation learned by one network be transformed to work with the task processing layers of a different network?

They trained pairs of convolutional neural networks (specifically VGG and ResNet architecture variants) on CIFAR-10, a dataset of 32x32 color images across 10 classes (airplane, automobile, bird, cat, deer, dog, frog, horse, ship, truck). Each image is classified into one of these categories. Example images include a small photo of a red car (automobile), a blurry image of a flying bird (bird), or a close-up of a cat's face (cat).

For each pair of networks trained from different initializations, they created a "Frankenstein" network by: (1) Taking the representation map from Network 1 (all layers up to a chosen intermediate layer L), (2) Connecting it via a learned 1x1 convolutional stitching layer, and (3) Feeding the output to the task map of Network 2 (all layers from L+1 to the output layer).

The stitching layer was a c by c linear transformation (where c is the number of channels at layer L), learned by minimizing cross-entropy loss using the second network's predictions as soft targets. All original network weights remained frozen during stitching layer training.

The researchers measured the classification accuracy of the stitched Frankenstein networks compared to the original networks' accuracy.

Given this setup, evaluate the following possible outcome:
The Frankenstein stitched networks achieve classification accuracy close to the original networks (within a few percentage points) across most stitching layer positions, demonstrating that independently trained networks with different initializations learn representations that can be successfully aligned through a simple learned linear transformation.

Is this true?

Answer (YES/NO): YES